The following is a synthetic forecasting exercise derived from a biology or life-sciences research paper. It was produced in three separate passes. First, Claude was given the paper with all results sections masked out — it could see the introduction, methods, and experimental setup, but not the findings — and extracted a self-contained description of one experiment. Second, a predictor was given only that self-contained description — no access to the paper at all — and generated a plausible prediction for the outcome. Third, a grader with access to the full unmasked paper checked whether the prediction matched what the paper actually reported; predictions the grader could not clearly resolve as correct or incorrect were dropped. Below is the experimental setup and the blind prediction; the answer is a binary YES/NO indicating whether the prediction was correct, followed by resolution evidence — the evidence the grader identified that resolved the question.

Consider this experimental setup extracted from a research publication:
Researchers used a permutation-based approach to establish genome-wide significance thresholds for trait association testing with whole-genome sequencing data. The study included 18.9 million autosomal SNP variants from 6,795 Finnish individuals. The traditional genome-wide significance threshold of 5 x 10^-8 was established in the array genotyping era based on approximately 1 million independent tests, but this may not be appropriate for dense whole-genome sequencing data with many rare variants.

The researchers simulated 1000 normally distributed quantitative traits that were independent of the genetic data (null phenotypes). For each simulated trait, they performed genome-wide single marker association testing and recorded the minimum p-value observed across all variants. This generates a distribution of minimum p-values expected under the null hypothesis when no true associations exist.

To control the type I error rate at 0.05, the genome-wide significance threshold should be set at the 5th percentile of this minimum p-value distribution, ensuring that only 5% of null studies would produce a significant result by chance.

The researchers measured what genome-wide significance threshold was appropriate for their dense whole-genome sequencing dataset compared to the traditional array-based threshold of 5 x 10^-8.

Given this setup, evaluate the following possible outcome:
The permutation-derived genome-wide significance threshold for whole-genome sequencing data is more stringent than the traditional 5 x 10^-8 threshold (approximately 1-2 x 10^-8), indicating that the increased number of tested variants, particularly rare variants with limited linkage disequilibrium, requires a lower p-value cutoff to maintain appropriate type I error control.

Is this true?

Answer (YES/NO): NO